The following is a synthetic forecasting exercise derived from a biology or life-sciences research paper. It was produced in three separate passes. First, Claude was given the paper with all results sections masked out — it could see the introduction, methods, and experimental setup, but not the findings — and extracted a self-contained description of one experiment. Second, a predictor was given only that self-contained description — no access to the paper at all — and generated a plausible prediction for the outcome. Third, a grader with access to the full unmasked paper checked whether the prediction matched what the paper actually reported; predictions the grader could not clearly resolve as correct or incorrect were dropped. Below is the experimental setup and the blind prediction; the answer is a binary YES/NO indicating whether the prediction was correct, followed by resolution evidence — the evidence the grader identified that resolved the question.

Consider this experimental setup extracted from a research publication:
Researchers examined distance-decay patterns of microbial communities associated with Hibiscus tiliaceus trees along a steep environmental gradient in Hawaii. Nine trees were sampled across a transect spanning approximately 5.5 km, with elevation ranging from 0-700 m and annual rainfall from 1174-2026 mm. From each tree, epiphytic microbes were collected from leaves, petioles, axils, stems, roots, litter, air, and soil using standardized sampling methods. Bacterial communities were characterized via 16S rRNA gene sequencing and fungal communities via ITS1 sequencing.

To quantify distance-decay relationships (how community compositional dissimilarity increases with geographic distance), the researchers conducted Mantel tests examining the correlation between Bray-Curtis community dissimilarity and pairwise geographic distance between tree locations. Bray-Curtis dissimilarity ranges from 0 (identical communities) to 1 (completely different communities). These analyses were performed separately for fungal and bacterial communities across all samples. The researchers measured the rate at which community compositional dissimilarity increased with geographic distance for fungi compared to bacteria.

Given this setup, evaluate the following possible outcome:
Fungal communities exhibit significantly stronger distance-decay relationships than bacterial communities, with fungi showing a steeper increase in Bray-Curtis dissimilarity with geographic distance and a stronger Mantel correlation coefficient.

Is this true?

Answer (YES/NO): YES